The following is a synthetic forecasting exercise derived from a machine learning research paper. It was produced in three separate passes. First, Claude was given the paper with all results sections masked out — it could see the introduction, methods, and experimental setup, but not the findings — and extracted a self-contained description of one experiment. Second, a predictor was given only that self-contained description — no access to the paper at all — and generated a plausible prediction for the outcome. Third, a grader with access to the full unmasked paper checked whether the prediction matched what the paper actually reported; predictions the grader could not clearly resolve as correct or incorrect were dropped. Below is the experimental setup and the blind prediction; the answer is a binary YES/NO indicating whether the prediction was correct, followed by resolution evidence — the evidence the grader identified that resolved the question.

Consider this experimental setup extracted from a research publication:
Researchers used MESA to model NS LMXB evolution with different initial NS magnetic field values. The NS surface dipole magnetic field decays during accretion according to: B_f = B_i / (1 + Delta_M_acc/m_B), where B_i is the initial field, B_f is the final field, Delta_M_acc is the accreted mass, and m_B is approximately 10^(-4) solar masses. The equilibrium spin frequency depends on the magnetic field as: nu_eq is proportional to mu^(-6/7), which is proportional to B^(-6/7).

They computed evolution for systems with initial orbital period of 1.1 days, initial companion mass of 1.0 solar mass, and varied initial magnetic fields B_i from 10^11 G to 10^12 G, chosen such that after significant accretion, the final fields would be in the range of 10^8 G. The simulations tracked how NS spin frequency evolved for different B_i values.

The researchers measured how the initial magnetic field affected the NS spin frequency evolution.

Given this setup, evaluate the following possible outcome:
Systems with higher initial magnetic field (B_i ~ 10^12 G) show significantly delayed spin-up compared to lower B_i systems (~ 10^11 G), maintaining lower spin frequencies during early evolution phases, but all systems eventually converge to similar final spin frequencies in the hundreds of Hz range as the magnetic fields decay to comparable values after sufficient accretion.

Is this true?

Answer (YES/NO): NO